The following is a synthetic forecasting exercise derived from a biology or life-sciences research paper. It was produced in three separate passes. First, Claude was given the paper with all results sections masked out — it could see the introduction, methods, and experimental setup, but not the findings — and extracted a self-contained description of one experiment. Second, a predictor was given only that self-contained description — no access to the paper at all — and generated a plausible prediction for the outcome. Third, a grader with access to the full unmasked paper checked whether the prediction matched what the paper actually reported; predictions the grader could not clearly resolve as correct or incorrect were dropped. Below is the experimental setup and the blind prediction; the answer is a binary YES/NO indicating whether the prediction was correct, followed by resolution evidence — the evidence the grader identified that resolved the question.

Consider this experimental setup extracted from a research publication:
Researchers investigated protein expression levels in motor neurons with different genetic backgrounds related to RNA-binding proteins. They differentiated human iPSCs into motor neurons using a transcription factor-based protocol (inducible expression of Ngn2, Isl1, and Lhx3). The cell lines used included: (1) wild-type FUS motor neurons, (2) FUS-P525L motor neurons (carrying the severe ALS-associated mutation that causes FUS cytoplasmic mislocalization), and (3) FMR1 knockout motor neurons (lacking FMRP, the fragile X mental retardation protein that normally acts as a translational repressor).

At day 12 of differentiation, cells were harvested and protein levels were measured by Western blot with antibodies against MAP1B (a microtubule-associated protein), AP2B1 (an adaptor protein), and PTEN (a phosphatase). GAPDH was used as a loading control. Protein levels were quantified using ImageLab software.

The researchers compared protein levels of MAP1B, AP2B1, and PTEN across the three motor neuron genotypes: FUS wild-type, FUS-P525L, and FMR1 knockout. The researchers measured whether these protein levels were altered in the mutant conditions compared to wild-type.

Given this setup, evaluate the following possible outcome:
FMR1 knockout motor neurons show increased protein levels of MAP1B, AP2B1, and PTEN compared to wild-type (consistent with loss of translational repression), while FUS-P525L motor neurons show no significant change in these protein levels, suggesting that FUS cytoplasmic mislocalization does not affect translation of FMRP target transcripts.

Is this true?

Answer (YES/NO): NO